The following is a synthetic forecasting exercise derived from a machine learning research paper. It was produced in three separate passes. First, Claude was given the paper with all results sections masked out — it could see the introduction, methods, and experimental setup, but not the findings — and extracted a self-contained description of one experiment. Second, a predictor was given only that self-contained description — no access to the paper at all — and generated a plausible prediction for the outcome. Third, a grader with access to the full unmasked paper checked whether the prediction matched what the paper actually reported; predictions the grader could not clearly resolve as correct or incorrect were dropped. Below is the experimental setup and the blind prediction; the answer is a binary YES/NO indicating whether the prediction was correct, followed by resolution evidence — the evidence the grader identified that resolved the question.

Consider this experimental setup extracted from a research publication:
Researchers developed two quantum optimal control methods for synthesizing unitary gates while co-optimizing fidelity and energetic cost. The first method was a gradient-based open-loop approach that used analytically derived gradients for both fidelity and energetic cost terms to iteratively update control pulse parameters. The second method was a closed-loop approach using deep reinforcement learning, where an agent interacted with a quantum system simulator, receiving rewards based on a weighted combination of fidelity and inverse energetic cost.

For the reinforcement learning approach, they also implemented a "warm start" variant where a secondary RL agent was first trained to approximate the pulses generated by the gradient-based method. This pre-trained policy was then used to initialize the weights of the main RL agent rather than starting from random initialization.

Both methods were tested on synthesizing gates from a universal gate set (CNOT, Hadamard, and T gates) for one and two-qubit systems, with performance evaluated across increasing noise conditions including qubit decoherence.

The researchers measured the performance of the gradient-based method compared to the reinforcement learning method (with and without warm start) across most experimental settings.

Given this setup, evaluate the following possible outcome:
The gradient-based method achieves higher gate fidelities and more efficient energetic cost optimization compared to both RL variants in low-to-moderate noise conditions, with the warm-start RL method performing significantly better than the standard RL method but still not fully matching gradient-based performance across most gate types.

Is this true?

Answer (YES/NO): NO